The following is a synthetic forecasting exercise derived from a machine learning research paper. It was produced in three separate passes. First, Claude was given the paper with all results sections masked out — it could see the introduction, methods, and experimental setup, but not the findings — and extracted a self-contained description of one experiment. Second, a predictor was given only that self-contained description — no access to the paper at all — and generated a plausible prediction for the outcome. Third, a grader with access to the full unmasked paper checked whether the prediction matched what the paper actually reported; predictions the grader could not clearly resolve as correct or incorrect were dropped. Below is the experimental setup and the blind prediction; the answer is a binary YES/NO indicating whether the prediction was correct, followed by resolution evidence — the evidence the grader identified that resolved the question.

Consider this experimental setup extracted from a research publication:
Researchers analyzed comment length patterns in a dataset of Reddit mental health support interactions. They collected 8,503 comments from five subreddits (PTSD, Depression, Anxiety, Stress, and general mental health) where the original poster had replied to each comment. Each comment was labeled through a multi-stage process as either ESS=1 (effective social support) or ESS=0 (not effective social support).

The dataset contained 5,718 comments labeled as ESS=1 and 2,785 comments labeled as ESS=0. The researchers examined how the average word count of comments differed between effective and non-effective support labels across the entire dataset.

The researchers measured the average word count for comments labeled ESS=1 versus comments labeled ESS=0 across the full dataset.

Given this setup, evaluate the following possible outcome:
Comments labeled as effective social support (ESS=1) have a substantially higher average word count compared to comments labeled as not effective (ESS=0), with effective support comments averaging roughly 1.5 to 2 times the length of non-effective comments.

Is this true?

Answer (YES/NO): NO